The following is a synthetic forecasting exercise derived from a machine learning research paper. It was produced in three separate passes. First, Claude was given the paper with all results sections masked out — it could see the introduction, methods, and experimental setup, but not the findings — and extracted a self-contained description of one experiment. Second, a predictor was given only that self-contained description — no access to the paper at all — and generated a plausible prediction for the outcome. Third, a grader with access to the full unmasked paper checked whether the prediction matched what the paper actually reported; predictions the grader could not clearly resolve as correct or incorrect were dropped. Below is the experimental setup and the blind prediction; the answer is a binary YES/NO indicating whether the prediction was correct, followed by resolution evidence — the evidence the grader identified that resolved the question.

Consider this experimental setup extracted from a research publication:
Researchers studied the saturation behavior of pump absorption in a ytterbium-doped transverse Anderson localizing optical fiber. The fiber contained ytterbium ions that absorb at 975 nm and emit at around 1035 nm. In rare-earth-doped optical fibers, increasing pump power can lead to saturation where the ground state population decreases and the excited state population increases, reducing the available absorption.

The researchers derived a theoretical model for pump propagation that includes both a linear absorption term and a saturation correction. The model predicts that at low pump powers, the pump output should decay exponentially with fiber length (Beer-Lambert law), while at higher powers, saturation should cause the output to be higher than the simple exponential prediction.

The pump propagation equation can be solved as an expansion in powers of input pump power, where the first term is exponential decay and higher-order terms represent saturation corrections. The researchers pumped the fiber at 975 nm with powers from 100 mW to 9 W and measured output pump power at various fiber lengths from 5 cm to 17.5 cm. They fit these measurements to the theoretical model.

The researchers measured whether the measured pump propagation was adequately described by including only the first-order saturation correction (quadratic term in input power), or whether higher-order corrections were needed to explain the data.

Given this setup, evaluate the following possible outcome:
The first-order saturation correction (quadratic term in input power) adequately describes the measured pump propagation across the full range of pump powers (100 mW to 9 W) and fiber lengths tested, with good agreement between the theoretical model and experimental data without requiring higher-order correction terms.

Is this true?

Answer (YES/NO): YES